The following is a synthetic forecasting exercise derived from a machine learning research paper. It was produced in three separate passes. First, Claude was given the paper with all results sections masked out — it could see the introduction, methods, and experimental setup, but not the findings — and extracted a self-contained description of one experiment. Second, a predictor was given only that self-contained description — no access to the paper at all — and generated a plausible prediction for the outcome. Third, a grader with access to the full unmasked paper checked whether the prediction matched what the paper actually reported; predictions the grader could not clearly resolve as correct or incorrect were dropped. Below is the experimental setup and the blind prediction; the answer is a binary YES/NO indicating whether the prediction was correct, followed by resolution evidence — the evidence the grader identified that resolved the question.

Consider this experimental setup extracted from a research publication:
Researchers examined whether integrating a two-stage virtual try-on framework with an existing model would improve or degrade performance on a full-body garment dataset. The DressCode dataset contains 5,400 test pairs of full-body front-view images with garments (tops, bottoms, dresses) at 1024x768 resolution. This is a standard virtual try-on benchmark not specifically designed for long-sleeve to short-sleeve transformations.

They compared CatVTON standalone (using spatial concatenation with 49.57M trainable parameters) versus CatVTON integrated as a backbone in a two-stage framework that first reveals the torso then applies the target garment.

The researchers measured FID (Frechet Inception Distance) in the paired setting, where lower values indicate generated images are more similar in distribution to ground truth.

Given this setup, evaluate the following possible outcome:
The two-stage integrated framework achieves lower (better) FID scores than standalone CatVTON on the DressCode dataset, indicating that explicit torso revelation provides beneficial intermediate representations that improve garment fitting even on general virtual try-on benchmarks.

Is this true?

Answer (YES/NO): YES